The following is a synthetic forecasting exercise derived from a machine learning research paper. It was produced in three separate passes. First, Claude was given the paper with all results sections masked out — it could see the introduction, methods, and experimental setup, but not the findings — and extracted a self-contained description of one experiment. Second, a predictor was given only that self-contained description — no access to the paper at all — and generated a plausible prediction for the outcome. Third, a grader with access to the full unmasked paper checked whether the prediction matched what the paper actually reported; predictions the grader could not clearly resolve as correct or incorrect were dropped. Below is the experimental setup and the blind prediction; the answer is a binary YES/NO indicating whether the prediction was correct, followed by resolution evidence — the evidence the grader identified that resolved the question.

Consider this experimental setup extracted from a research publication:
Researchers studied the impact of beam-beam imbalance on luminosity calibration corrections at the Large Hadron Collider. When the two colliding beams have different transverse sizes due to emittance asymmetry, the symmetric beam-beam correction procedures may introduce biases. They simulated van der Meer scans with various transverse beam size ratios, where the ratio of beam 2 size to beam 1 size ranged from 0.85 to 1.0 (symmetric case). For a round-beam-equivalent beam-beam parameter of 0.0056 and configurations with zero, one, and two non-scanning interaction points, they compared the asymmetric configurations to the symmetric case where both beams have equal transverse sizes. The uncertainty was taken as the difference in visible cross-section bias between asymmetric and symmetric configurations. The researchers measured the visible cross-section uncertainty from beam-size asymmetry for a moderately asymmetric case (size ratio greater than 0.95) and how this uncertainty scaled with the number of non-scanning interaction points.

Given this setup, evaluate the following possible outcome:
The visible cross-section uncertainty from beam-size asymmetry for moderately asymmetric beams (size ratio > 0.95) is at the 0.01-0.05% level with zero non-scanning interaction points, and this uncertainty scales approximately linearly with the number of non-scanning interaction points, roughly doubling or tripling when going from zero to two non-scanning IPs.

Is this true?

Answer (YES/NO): NO